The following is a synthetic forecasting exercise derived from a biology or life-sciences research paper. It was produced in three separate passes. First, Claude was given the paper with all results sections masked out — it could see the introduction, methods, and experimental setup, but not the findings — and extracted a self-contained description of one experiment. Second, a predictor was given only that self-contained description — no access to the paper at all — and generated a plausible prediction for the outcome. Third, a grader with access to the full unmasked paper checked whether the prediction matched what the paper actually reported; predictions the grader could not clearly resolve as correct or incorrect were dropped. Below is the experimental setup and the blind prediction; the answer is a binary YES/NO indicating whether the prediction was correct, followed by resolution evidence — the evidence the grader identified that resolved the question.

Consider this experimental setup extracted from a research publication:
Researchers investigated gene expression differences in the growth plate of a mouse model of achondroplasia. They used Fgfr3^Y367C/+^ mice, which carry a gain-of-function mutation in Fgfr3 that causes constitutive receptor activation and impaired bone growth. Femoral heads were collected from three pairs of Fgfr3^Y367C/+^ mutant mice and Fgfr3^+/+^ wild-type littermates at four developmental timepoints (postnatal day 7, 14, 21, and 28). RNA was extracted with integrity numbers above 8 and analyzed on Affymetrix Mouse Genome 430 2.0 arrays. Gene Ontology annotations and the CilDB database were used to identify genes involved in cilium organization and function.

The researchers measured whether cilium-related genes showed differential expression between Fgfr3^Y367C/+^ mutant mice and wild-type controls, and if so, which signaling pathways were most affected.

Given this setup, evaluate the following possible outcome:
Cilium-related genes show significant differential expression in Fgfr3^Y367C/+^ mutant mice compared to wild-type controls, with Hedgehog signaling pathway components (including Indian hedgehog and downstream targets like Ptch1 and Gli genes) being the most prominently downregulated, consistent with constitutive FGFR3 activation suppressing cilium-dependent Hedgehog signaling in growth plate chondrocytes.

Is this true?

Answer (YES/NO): NO